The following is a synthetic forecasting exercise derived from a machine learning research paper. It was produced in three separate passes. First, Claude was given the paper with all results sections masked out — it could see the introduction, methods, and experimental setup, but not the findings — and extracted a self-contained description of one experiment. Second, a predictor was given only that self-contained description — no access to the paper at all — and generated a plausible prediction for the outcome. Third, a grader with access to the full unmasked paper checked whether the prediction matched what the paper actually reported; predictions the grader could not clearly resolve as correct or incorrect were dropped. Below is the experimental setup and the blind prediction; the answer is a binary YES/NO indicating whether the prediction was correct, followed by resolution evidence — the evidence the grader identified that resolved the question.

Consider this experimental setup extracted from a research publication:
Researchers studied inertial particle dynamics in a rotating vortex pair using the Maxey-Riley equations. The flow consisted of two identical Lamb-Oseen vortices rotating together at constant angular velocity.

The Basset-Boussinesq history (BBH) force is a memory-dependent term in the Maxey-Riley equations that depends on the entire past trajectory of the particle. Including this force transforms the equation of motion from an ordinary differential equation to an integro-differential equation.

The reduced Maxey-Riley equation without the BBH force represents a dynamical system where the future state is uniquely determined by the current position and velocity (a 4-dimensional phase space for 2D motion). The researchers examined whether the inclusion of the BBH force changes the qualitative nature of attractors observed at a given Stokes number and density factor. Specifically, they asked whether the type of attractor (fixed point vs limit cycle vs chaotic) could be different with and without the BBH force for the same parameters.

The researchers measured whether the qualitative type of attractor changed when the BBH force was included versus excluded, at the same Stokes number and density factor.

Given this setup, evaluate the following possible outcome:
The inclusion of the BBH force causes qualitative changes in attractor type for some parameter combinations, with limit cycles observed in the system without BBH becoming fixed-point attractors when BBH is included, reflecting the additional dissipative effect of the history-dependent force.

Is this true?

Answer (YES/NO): NO